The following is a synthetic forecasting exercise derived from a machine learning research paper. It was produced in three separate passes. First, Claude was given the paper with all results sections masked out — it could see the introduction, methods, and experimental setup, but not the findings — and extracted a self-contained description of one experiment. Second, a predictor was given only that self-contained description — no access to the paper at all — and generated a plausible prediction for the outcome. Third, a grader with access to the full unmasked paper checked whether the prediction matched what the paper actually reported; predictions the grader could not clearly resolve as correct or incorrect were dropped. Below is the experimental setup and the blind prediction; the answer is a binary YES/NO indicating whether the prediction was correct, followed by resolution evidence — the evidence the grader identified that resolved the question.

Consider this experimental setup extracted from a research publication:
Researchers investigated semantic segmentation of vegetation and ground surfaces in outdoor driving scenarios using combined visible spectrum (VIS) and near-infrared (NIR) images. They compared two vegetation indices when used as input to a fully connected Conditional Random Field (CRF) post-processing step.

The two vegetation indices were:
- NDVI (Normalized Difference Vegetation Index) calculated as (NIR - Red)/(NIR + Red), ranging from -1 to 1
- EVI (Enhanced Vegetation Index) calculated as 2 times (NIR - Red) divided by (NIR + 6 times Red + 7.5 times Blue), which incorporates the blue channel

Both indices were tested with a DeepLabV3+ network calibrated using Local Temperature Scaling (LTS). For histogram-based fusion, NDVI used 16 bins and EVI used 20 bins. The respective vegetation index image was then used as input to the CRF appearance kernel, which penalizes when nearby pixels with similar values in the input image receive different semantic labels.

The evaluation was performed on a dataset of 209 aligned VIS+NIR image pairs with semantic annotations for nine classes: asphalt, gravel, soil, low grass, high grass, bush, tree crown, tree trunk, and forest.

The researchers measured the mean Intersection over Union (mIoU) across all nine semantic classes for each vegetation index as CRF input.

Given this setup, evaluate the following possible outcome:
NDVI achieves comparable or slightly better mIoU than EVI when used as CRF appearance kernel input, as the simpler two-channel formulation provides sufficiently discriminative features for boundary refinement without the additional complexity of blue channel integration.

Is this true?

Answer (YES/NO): NO